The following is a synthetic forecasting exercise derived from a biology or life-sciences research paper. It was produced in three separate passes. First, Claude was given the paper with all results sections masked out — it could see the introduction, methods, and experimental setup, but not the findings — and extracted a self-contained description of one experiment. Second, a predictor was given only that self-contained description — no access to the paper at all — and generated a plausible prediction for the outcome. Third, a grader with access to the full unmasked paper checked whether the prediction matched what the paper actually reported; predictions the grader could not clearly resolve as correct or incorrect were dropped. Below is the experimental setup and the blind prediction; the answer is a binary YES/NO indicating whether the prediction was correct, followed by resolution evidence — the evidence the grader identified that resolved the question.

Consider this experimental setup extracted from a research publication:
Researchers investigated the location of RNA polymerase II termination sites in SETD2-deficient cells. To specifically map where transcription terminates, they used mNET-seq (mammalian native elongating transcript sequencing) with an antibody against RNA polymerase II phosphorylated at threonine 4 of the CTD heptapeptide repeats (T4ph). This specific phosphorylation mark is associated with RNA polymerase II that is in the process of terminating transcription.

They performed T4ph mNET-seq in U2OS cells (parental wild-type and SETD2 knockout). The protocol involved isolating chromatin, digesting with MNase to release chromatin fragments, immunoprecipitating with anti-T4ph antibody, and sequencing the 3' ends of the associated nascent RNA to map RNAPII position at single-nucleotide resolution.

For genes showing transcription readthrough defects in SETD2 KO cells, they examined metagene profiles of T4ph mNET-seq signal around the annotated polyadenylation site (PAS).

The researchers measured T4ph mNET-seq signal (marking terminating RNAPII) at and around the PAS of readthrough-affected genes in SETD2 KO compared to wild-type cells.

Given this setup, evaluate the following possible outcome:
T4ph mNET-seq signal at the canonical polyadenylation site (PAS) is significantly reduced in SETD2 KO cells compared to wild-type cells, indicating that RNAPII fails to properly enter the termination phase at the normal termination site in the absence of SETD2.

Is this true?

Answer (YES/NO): NO